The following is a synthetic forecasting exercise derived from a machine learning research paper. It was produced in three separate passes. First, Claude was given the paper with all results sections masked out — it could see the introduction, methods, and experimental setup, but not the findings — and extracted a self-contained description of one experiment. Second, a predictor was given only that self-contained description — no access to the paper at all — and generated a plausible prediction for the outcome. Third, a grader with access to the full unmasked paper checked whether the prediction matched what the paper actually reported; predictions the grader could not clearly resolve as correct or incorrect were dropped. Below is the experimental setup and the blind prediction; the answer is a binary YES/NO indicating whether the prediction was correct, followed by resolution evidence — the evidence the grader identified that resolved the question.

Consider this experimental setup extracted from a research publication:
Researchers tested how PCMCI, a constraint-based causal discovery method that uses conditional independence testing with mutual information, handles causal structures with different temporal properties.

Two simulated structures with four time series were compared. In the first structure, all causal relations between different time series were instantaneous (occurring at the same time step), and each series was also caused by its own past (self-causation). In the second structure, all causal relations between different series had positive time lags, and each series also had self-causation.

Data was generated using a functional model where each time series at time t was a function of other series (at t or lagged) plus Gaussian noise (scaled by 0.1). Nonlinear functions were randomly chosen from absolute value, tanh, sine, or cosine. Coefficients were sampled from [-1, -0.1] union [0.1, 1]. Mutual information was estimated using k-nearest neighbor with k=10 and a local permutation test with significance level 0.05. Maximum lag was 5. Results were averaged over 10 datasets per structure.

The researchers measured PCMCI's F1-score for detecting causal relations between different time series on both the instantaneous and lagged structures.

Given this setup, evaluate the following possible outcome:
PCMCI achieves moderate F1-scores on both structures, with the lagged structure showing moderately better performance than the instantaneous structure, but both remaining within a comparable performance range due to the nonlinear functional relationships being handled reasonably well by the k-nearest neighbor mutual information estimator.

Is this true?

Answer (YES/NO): YES